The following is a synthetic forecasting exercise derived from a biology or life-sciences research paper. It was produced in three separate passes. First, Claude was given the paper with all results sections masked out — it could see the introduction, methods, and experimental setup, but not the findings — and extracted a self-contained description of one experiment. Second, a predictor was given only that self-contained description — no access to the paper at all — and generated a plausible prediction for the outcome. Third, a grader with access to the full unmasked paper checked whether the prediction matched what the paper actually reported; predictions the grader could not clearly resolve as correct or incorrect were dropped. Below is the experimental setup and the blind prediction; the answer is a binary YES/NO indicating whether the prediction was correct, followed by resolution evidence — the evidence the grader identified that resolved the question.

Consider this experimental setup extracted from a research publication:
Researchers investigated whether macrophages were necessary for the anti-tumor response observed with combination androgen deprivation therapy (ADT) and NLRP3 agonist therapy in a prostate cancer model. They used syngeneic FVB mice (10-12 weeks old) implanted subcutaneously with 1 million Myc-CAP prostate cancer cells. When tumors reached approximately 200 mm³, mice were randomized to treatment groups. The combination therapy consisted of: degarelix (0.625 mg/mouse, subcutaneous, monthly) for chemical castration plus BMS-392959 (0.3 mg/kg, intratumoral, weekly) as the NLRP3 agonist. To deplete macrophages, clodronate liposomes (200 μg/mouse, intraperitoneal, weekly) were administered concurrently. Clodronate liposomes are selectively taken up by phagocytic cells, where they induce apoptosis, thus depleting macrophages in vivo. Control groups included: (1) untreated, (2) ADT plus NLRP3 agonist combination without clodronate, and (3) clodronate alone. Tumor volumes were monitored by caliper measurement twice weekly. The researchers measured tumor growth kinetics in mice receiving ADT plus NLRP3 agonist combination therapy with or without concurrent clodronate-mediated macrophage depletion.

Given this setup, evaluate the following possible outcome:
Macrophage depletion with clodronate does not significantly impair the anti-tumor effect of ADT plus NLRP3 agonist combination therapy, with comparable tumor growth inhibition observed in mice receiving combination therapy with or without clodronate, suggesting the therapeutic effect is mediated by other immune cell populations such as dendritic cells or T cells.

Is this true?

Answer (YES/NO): NO